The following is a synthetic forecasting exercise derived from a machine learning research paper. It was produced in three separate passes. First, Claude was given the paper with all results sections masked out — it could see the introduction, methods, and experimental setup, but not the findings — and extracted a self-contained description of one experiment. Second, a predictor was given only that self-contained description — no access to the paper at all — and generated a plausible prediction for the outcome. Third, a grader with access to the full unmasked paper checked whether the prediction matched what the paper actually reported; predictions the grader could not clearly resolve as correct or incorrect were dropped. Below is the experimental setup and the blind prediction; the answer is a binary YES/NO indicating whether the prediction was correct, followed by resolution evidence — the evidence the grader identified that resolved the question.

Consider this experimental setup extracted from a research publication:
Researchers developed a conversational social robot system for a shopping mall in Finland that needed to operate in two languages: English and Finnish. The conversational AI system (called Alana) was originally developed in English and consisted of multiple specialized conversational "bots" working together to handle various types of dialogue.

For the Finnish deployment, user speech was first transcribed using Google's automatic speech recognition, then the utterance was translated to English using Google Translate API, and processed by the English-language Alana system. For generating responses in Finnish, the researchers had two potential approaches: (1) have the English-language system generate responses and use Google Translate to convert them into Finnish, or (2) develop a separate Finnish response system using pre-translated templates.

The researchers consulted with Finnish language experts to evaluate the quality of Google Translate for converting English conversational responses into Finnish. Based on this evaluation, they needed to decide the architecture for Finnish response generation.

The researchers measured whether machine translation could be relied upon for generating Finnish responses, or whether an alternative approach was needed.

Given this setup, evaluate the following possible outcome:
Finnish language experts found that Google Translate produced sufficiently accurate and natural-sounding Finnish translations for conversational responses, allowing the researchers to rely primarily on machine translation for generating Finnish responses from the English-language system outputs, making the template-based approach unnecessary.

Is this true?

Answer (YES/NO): NO